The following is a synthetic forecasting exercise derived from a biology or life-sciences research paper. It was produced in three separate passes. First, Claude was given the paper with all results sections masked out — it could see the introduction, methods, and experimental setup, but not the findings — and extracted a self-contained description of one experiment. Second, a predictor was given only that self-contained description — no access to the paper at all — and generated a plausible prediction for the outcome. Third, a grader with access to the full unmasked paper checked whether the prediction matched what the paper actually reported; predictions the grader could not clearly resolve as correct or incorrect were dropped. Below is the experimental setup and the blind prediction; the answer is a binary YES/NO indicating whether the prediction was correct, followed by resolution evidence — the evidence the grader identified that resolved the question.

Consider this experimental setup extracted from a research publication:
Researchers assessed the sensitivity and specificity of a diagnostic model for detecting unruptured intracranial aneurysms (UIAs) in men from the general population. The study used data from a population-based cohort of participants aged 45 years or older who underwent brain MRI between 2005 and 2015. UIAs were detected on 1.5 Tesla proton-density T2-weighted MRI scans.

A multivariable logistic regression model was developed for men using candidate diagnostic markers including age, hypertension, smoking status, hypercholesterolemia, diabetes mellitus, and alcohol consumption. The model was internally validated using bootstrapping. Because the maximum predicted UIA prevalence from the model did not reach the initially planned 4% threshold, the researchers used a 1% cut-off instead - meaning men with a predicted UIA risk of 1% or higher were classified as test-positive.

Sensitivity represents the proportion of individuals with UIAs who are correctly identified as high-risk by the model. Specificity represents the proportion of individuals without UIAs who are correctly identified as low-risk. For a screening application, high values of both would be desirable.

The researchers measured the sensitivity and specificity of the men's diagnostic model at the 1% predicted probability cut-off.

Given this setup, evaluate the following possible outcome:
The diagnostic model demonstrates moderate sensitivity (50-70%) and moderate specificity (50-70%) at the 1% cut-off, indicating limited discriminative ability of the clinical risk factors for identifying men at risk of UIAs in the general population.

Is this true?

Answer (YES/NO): YES